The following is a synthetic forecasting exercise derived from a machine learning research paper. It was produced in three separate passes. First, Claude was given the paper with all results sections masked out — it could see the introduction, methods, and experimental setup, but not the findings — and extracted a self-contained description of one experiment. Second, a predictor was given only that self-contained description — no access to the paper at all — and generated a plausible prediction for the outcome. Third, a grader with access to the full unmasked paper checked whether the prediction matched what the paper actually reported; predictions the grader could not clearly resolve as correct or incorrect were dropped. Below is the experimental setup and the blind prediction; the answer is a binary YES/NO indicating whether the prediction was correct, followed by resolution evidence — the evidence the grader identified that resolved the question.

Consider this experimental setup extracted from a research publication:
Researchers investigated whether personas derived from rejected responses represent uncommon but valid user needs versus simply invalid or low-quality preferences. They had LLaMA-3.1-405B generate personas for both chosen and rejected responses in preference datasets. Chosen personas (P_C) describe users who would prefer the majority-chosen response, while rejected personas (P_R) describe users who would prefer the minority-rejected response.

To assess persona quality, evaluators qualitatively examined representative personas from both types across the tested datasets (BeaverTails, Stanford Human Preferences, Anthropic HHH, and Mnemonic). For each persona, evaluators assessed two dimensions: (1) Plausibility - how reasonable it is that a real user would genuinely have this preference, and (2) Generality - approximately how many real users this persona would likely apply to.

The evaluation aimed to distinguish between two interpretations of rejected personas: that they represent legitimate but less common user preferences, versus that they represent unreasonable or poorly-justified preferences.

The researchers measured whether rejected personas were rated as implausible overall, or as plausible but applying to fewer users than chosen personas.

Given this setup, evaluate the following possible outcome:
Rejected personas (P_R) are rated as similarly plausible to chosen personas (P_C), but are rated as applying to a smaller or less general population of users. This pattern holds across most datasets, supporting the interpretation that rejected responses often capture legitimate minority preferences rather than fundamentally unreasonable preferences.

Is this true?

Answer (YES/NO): NO